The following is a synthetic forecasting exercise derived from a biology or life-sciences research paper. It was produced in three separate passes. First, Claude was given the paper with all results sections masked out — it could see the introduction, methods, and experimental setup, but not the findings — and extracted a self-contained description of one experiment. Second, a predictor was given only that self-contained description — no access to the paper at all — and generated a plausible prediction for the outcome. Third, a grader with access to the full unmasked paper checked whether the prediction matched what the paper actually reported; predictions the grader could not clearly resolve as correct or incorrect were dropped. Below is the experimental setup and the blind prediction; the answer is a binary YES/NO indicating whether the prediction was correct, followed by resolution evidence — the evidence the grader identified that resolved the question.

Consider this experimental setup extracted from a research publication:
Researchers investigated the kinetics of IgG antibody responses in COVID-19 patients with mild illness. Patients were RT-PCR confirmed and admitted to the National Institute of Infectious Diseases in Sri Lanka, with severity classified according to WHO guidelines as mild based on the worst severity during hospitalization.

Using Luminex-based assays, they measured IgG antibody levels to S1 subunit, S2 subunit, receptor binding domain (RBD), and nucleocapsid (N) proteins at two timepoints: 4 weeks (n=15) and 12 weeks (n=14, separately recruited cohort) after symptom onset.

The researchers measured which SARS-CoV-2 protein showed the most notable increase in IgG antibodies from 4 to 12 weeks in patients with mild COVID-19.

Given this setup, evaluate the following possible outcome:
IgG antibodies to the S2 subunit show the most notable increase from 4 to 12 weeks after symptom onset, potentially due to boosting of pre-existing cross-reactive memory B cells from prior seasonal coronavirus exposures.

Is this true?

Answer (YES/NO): NO